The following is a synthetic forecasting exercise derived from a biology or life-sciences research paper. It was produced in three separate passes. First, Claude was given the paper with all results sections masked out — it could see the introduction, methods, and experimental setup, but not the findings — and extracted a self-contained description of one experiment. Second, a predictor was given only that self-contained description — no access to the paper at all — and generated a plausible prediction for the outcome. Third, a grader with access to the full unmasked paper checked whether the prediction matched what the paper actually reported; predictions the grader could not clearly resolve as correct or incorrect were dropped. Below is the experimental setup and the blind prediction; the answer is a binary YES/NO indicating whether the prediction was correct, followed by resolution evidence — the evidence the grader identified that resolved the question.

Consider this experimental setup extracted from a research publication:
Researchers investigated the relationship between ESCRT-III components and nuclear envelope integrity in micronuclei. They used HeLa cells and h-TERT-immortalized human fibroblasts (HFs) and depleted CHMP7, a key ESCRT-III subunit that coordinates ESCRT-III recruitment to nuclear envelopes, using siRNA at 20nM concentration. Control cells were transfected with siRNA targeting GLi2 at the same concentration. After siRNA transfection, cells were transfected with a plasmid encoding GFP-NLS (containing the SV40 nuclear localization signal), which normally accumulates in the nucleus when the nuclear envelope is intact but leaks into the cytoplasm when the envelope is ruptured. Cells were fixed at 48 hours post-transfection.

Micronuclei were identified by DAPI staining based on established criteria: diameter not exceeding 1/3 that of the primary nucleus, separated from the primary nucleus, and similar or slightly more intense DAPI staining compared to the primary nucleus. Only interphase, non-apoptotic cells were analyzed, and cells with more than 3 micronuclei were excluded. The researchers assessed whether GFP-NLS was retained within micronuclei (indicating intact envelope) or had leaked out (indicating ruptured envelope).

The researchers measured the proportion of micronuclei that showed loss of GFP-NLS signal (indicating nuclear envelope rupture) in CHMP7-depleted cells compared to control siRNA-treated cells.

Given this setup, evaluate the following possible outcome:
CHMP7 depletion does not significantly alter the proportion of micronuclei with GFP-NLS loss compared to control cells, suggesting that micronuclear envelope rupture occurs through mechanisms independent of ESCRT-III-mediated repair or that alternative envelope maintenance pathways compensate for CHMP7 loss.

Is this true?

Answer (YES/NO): NO